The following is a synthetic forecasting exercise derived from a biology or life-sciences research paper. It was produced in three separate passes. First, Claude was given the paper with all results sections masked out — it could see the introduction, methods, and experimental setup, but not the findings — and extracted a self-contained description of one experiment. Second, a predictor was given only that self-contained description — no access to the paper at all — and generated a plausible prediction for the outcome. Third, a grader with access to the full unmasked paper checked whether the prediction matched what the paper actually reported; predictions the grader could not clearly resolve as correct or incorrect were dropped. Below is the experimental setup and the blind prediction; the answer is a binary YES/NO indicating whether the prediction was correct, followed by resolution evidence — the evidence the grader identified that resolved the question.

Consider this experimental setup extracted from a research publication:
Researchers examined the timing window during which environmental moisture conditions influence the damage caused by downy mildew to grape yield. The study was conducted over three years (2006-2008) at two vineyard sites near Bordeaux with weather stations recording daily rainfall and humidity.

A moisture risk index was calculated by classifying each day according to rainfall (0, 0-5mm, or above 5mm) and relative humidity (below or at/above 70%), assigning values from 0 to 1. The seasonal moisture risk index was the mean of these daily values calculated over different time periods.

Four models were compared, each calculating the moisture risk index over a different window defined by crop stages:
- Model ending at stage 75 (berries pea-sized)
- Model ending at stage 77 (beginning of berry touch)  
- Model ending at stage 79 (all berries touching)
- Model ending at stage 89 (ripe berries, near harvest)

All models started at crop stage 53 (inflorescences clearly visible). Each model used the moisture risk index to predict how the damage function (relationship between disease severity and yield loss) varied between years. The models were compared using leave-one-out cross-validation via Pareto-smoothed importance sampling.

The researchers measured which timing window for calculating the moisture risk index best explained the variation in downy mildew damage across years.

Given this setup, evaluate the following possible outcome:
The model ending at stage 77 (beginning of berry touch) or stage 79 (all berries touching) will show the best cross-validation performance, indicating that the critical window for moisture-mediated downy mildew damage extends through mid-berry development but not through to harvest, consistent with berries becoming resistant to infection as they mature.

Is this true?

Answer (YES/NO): YES